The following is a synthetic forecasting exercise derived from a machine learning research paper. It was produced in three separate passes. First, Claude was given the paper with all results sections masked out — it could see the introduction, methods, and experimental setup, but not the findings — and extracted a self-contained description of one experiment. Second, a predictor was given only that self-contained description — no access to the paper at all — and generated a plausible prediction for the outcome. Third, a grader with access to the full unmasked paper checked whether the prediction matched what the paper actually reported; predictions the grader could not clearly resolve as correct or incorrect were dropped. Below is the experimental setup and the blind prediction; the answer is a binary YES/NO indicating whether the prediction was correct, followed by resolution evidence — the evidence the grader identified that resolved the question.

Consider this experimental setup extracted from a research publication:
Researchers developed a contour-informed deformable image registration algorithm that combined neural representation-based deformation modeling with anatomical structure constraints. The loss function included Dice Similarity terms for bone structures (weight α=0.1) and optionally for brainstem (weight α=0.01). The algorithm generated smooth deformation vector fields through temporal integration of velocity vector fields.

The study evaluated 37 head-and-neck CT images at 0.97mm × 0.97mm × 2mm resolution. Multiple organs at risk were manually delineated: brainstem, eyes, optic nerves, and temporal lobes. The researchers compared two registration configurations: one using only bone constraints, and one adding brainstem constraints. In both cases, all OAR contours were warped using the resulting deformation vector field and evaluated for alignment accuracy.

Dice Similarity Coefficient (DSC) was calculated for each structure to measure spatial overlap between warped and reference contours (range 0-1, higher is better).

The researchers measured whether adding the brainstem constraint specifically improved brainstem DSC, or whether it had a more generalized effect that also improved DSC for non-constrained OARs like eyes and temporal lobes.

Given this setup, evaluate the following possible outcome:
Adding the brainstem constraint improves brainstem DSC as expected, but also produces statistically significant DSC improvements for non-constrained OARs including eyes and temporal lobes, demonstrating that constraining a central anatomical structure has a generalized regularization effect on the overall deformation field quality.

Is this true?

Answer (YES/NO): NO